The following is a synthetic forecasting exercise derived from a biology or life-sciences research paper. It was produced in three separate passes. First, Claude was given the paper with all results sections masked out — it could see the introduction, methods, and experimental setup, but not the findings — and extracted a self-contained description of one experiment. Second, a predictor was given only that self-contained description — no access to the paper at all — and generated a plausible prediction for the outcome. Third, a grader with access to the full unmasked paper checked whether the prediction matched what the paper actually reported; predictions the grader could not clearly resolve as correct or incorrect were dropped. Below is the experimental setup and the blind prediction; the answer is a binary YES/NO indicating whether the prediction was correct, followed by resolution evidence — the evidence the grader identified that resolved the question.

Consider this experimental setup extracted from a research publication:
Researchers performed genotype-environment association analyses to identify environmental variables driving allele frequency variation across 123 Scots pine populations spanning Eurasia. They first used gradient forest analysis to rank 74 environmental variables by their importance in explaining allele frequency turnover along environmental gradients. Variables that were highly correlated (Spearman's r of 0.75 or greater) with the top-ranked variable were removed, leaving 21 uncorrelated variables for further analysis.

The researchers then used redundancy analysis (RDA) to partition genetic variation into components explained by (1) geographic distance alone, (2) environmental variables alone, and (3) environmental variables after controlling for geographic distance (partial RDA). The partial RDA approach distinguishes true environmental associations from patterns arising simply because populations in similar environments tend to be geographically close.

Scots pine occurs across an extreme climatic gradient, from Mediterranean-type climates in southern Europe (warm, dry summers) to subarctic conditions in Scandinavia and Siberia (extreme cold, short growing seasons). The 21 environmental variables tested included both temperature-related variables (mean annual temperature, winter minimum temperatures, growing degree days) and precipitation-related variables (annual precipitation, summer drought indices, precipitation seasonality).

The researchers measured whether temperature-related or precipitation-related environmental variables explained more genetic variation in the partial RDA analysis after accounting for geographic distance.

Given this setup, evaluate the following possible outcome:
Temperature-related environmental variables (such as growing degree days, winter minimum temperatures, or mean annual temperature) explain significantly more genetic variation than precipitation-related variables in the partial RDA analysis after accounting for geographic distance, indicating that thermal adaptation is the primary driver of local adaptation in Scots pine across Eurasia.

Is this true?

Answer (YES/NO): NO